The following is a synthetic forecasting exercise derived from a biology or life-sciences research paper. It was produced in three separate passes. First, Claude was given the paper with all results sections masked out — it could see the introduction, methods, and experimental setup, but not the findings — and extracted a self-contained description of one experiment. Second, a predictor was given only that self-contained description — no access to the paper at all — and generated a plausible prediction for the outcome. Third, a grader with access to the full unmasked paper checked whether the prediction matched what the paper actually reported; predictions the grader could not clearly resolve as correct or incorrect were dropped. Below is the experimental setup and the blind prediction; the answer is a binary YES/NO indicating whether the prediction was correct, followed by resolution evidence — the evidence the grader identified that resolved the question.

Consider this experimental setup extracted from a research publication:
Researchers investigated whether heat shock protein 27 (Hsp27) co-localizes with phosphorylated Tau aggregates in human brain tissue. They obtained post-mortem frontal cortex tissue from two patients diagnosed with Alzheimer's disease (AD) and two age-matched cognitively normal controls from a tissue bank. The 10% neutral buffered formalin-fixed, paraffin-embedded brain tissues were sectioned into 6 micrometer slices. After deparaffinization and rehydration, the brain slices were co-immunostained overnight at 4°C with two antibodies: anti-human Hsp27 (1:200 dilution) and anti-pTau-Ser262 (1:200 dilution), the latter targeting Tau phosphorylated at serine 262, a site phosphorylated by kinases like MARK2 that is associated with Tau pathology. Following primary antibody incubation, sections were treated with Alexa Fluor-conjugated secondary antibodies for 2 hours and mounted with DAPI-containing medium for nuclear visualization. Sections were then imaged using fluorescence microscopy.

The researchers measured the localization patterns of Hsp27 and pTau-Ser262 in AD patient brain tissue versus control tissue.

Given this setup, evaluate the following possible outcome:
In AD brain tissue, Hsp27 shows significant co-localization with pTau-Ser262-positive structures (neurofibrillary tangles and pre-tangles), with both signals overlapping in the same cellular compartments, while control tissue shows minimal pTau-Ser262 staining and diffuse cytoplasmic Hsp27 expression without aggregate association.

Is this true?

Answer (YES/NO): NO